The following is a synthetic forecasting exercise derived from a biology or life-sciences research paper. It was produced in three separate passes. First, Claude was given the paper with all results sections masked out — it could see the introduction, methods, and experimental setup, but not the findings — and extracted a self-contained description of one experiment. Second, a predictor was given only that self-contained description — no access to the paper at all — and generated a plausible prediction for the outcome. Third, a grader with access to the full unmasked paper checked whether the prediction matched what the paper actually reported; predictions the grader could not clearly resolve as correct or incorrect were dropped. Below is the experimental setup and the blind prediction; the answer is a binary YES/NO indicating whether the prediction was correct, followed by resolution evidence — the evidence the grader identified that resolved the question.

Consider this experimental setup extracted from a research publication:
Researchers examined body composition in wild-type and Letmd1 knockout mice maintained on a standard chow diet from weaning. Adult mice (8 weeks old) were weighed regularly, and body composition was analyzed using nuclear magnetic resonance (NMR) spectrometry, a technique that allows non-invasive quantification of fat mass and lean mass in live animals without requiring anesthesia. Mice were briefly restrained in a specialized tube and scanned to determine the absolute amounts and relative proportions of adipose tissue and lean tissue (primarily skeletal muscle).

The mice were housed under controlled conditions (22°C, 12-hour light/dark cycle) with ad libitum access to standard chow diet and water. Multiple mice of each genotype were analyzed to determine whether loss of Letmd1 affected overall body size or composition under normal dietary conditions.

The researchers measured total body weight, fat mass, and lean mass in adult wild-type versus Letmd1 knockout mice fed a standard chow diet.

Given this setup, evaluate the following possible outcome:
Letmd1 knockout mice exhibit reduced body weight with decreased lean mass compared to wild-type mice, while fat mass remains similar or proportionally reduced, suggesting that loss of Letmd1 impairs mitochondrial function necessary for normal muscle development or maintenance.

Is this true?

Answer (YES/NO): NO